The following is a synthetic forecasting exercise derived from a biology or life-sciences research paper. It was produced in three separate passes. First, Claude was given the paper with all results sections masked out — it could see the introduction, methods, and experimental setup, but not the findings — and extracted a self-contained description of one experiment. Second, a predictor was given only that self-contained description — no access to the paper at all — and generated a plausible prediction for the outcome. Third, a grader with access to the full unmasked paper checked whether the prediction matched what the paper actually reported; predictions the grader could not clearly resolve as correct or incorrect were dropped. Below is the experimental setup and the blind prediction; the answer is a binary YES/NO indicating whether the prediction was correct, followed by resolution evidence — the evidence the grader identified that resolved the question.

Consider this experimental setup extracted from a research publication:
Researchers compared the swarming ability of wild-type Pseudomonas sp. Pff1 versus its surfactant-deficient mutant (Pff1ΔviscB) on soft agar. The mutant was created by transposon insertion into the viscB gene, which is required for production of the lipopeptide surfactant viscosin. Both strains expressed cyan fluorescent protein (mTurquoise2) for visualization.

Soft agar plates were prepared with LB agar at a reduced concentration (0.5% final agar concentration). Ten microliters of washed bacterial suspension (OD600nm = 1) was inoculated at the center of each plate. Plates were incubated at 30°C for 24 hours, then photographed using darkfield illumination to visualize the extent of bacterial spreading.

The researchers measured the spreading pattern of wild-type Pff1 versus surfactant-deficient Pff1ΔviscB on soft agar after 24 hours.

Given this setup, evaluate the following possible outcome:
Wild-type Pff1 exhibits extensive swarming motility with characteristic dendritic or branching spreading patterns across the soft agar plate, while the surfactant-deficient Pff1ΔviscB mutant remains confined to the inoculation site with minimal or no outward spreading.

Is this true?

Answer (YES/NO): YES